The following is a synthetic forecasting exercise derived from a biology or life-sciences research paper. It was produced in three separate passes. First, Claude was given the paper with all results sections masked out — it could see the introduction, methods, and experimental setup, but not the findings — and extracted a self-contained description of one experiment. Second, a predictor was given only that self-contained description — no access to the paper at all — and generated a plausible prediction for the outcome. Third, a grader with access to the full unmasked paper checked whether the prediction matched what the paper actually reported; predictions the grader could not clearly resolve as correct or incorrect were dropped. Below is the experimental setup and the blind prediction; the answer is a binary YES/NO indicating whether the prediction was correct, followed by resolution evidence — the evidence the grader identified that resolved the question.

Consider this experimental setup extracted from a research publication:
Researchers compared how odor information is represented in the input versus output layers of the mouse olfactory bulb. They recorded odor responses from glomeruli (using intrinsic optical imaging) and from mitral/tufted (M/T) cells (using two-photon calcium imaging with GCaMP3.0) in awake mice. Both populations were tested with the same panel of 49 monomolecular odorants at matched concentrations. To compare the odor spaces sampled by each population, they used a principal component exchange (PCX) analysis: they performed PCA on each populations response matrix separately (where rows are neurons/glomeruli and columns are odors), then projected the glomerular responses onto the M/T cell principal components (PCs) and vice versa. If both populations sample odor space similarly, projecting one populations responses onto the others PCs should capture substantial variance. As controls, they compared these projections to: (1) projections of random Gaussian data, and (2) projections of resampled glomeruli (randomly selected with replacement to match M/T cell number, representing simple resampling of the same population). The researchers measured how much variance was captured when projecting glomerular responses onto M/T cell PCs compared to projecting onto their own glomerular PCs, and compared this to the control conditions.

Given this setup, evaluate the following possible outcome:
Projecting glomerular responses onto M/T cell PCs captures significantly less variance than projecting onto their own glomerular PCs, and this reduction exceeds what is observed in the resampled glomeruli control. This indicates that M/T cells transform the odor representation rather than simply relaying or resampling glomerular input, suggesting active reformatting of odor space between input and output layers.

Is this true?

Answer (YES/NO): YES